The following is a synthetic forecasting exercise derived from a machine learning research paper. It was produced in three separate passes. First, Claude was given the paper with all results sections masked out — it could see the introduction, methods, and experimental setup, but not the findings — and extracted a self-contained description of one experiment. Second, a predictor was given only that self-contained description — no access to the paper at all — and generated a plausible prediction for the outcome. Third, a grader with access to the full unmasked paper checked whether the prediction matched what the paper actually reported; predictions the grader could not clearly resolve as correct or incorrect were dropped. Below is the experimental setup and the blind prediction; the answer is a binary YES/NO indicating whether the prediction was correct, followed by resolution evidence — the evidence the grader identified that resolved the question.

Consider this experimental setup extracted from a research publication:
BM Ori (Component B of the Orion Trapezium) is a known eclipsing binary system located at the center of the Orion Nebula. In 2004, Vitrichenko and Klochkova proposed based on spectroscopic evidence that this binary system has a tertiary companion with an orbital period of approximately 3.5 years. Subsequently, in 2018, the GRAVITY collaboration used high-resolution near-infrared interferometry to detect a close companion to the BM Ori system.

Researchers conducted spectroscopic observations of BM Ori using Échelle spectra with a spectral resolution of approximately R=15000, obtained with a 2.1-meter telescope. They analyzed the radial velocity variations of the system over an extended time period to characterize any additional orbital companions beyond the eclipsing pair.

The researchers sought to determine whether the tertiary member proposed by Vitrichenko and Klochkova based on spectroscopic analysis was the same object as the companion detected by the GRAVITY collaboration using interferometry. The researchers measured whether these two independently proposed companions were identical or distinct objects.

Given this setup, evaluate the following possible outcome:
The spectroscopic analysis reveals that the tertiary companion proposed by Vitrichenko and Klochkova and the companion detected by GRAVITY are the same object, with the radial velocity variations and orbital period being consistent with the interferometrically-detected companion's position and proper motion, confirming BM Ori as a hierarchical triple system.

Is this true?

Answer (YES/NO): YES